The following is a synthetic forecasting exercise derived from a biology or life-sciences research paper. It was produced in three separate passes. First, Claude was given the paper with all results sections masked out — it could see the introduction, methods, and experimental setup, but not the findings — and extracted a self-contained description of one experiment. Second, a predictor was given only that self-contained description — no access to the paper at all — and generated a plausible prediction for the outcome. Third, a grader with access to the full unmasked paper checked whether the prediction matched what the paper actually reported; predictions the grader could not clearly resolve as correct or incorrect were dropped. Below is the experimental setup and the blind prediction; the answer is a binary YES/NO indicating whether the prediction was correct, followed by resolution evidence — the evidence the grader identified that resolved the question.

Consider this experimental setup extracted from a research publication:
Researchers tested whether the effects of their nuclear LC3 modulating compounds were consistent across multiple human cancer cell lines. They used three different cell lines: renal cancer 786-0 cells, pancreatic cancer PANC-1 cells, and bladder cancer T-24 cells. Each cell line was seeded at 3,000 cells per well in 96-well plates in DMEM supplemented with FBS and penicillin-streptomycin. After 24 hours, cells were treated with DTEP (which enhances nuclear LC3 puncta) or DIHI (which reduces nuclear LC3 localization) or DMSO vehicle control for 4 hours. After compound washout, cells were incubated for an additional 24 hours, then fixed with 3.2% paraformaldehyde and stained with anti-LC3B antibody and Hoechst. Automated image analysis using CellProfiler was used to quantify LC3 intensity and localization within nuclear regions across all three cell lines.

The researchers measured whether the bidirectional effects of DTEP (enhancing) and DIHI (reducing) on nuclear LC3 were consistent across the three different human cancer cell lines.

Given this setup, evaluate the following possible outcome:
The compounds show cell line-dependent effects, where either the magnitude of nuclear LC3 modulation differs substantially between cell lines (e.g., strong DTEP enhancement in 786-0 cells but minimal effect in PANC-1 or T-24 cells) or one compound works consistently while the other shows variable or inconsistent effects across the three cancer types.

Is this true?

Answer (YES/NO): NO